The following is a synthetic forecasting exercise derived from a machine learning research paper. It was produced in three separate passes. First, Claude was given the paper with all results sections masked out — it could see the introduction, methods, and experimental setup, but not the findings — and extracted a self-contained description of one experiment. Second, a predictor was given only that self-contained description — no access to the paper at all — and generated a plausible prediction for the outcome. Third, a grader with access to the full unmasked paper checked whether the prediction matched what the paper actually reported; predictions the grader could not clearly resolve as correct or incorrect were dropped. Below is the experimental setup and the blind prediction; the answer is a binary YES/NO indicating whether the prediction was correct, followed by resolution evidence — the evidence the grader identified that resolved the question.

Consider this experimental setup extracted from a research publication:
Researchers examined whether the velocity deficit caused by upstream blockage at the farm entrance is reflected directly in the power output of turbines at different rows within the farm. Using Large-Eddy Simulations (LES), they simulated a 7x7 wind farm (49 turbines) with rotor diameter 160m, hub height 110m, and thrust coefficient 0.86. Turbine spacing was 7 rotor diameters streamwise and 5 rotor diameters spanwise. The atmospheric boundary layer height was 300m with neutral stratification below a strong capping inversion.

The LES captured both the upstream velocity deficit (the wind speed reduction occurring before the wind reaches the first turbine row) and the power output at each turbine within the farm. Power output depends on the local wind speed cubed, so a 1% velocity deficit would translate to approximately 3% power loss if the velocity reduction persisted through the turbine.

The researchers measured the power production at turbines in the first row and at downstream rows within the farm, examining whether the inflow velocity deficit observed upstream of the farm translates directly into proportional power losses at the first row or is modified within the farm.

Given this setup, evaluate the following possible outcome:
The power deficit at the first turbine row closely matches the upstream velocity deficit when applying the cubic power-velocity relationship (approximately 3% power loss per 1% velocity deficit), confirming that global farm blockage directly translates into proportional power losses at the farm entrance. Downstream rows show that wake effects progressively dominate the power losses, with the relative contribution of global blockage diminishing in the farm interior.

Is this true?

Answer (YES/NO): NO